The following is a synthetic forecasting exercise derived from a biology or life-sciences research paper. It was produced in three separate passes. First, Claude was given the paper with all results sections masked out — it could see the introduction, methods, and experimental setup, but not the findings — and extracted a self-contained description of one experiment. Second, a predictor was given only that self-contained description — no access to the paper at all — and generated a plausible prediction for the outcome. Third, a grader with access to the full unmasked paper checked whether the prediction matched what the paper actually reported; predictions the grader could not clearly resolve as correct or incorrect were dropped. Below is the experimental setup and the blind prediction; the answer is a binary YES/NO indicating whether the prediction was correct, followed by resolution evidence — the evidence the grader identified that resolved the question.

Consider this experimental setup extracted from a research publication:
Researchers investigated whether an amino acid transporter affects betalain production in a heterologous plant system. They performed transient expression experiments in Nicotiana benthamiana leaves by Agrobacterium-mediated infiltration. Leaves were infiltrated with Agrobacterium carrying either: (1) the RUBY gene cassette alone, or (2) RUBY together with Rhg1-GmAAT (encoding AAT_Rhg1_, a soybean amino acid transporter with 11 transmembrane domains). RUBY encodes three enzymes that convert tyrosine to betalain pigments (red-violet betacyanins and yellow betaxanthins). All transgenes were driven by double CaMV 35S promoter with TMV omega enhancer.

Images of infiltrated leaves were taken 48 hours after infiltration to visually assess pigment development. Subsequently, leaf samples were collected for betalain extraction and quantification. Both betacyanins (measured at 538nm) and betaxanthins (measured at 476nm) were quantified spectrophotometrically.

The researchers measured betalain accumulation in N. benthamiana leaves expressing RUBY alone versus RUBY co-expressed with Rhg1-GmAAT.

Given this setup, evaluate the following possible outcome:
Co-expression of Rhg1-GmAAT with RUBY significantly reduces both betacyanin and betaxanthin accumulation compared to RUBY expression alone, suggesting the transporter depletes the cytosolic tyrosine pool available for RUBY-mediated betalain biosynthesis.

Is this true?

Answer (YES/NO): YES